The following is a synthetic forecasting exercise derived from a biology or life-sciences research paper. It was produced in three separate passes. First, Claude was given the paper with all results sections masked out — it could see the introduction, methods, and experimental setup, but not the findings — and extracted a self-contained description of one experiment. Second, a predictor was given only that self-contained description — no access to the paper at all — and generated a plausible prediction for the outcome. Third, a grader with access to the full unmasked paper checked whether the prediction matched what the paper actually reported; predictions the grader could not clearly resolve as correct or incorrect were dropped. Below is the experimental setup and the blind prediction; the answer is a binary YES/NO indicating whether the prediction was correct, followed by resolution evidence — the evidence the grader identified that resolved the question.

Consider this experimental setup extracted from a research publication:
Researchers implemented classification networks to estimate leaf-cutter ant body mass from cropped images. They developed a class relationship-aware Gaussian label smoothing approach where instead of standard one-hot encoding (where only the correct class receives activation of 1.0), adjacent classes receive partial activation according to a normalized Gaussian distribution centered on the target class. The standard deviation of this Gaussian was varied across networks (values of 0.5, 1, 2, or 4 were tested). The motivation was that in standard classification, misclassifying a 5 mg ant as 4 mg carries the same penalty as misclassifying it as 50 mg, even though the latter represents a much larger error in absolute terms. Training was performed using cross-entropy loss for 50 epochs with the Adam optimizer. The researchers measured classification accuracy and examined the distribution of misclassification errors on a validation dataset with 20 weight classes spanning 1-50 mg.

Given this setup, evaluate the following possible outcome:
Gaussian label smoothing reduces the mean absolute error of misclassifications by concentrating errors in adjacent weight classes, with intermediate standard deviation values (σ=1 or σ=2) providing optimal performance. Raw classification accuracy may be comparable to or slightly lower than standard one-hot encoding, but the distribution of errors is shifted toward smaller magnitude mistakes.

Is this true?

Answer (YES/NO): NO